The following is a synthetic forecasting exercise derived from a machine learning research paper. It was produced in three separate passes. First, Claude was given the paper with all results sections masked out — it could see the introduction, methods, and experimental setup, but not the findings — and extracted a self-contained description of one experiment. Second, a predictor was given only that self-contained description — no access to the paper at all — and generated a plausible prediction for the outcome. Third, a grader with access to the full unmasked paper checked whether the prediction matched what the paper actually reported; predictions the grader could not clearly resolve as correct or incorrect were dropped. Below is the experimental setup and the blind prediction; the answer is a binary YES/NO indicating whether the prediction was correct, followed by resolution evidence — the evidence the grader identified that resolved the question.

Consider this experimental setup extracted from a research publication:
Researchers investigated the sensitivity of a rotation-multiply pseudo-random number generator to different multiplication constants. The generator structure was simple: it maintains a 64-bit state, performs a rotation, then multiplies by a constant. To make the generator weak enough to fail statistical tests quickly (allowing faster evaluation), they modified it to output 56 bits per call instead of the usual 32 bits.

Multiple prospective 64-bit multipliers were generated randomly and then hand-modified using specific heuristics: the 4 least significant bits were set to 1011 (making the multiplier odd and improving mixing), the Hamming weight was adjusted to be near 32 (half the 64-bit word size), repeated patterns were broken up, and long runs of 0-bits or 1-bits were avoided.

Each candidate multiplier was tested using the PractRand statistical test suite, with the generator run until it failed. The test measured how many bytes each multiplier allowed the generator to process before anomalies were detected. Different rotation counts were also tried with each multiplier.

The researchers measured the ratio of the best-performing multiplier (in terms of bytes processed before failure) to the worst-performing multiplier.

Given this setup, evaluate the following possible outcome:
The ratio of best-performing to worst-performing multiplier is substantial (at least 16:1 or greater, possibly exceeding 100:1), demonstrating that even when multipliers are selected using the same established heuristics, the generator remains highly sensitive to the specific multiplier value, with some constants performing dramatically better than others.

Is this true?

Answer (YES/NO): NO